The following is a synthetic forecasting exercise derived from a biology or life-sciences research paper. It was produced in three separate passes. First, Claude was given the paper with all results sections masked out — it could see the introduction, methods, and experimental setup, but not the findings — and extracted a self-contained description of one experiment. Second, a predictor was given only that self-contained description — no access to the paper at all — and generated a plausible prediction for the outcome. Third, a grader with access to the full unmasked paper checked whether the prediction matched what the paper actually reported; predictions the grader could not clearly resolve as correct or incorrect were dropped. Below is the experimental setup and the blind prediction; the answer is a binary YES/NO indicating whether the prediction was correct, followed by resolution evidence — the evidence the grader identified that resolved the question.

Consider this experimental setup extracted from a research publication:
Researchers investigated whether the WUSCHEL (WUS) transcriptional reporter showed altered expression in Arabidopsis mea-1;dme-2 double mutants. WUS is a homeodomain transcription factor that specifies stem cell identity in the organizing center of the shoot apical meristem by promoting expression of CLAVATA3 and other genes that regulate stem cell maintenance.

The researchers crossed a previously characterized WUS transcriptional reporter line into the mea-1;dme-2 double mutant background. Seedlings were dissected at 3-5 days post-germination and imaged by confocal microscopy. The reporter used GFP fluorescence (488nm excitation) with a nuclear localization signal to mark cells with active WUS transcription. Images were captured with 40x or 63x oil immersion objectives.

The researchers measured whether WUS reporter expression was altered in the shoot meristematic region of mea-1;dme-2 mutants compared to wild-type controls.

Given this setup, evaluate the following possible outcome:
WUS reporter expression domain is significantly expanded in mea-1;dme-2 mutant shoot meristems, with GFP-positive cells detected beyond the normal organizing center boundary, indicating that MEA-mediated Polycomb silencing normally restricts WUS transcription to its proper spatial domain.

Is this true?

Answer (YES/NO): YES